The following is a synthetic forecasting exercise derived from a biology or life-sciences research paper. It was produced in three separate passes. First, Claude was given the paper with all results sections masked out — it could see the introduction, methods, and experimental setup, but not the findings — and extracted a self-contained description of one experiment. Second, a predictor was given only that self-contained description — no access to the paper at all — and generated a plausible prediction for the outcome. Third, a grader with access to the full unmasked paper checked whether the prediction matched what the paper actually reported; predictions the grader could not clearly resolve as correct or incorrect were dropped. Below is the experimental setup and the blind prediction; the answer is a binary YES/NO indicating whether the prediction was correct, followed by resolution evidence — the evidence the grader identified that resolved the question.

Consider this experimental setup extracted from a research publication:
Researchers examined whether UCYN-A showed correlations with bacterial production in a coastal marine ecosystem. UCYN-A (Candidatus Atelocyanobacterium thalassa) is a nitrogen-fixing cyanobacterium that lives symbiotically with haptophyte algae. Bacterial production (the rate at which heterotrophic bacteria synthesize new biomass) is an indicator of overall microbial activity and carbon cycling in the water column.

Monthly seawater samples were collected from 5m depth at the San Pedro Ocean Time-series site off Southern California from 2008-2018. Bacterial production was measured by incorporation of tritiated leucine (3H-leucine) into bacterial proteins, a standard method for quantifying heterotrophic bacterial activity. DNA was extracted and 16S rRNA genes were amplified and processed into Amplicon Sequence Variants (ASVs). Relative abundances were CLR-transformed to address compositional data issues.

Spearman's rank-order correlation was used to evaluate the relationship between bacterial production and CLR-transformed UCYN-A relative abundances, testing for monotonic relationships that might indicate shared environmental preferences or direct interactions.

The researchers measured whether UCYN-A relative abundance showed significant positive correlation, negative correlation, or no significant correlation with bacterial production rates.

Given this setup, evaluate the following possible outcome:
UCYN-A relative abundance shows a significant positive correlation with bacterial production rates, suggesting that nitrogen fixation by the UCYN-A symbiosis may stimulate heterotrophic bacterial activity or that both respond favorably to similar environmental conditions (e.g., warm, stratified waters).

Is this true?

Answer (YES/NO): NO